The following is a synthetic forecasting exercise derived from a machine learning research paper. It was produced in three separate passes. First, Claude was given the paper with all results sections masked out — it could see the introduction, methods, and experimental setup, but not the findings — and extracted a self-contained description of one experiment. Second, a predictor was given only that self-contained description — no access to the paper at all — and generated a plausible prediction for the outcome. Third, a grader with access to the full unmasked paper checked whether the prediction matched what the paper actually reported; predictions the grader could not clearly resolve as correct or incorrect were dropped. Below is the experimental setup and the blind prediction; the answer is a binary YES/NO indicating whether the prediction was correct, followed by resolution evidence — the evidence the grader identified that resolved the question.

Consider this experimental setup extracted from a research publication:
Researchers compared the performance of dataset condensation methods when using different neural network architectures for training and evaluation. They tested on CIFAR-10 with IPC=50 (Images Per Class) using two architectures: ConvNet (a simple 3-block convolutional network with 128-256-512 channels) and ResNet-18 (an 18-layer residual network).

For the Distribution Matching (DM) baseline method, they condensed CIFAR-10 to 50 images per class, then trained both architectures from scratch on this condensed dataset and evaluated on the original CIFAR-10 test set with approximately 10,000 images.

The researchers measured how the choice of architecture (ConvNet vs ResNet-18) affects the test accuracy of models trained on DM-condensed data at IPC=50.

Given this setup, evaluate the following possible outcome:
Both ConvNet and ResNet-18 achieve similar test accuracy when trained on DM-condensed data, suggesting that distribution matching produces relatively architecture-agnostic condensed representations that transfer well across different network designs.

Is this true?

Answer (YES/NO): NO